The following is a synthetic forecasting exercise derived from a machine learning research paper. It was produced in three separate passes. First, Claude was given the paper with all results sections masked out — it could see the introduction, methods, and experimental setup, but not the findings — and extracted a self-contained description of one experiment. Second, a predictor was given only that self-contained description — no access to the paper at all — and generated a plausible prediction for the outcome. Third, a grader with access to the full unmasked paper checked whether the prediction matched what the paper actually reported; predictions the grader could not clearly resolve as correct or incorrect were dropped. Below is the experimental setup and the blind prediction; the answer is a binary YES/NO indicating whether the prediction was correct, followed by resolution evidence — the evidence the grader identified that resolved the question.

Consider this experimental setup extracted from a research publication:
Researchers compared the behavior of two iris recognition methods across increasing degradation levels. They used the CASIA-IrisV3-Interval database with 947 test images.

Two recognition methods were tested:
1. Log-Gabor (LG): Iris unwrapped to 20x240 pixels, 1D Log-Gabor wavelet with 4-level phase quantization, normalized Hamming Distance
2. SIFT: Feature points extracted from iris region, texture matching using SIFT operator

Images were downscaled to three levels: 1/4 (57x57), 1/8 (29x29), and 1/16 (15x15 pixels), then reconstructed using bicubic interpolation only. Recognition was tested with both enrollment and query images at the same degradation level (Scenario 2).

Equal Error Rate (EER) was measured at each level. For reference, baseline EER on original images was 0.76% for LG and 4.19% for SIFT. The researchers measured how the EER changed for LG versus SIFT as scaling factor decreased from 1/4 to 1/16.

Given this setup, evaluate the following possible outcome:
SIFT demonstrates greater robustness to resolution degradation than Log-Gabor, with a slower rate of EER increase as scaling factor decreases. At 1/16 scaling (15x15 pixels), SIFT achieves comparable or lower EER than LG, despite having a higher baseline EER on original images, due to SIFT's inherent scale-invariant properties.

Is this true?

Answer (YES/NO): NO